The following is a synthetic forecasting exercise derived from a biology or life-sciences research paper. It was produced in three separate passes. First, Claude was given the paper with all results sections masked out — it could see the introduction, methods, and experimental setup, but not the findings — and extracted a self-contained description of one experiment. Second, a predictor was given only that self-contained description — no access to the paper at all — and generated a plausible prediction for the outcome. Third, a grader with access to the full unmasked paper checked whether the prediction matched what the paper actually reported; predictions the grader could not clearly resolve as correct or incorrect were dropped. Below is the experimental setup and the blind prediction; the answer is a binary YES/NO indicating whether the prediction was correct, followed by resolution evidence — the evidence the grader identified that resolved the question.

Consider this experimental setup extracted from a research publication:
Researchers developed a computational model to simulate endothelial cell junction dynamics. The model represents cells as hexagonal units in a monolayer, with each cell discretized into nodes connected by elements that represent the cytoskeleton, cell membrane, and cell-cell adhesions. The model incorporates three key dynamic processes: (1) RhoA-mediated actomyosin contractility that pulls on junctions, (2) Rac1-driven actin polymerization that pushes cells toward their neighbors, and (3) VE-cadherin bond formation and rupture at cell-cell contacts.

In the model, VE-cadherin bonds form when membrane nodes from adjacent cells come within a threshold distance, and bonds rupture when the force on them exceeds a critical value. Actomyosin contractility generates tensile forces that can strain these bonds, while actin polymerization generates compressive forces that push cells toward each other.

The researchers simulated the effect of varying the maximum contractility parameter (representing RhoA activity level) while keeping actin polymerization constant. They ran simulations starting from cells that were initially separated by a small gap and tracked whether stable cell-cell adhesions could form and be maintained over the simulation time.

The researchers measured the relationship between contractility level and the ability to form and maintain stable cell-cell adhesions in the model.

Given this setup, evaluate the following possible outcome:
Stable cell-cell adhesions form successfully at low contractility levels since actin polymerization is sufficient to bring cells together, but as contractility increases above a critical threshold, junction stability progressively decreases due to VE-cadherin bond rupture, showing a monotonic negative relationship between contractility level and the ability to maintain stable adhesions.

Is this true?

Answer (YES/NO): NO